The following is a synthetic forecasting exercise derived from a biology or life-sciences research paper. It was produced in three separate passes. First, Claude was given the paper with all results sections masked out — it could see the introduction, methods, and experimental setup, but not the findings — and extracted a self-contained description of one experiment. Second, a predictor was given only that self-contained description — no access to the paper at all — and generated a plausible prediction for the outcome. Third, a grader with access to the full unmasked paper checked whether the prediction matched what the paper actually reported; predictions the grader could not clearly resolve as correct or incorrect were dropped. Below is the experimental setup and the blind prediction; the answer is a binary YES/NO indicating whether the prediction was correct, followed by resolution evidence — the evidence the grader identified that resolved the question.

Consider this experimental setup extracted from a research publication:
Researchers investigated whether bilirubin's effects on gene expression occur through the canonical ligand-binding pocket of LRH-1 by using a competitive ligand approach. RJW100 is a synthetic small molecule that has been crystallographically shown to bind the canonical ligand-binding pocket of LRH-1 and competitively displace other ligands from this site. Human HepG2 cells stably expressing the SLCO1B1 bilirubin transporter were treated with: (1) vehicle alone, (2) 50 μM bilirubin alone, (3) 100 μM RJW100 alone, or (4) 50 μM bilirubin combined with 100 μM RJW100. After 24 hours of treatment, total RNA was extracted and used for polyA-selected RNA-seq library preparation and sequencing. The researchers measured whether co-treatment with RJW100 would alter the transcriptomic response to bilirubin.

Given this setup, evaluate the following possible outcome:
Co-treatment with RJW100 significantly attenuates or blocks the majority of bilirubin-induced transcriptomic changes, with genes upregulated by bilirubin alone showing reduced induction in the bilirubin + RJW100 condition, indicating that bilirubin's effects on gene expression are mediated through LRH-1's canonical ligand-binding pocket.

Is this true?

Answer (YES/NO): YES